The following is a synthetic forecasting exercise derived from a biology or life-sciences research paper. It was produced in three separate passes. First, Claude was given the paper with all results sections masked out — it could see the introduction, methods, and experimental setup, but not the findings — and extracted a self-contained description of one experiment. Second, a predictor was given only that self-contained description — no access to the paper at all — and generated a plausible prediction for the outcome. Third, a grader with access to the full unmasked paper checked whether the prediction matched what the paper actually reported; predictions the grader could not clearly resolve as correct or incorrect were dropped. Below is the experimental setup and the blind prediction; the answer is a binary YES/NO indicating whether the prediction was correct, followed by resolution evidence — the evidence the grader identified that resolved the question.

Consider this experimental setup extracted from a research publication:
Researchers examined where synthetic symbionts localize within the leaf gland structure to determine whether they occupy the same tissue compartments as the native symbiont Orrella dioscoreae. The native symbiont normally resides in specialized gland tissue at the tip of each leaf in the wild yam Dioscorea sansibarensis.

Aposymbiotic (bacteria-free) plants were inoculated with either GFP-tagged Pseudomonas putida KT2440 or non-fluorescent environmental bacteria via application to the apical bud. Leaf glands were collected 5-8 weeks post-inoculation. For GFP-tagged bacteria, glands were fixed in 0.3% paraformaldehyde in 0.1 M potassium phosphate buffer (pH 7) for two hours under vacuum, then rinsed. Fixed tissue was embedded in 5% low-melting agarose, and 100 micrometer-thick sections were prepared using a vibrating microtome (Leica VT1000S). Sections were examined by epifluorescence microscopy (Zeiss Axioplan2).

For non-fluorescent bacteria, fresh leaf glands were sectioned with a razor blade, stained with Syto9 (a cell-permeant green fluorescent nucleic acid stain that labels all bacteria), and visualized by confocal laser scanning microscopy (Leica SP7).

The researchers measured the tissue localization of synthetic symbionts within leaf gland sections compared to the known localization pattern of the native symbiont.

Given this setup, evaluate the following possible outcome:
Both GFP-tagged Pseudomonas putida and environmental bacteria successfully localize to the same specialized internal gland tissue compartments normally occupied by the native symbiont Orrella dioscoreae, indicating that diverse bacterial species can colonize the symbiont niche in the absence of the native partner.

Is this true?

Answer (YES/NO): YES